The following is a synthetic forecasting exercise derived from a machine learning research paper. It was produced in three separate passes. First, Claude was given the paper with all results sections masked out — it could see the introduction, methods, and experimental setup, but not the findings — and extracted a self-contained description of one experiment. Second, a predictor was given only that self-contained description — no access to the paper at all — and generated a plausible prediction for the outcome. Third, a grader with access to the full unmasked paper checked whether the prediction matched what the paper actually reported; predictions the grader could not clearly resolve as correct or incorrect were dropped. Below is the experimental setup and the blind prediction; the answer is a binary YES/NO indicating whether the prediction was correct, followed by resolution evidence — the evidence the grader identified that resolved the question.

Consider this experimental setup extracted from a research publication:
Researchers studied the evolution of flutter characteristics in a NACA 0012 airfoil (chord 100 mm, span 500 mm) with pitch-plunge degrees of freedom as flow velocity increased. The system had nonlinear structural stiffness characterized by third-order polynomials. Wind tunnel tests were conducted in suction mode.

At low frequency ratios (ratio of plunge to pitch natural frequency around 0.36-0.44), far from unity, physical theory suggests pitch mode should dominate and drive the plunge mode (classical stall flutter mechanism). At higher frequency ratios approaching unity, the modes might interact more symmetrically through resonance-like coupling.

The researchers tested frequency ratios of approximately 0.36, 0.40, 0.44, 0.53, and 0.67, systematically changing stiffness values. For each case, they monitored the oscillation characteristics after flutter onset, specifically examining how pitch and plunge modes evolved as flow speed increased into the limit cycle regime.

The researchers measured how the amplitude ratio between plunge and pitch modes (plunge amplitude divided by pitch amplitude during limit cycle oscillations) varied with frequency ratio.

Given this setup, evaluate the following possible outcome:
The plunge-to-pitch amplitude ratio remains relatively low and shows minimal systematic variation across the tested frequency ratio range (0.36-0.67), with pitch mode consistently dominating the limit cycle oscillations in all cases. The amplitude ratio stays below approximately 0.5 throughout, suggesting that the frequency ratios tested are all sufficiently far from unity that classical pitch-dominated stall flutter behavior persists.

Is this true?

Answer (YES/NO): NO